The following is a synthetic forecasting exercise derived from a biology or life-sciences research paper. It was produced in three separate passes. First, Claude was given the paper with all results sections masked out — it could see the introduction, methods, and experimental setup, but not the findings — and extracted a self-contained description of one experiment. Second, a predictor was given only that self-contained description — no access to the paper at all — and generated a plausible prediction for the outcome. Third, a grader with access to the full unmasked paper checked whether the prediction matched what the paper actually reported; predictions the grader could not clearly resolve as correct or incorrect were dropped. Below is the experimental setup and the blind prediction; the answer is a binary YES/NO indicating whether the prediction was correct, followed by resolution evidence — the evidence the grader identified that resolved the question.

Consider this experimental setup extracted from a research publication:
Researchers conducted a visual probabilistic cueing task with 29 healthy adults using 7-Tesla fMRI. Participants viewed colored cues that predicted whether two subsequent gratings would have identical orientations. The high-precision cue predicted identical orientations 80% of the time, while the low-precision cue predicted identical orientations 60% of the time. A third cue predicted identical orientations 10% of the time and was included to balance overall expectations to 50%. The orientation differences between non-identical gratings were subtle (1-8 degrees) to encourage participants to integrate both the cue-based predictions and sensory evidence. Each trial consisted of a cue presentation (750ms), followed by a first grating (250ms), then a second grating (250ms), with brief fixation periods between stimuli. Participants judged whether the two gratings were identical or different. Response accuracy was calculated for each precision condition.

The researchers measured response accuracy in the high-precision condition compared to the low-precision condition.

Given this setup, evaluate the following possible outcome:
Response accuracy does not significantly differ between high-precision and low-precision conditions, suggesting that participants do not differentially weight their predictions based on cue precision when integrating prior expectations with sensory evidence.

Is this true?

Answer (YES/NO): NO